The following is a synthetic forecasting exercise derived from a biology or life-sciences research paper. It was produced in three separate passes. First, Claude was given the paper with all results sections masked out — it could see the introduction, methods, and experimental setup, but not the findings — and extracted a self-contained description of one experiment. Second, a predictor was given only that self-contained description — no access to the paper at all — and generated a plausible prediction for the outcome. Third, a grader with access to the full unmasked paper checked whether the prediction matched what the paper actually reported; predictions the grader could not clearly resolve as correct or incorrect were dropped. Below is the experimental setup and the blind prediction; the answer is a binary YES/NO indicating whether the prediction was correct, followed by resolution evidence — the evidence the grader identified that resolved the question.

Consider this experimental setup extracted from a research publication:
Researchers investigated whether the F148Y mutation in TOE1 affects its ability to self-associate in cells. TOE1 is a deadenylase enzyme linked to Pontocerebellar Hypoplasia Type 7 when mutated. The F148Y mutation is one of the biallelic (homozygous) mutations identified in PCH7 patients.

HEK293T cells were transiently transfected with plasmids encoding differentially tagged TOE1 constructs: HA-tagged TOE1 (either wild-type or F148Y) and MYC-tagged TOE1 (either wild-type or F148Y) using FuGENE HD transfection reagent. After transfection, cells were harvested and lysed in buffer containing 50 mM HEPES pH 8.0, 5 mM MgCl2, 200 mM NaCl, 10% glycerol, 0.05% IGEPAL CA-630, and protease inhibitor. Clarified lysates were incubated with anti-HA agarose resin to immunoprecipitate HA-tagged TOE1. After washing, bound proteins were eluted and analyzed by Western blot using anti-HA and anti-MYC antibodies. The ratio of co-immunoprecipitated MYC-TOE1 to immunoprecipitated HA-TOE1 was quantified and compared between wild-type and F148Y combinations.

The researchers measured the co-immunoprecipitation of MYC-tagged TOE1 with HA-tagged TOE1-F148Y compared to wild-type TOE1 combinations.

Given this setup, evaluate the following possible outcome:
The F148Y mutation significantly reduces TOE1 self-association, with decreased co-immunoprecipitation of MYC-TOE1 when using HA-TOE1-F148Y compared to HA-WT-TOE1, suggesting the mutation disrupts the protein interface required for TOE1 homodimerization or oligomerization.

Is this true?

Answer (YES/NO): YES